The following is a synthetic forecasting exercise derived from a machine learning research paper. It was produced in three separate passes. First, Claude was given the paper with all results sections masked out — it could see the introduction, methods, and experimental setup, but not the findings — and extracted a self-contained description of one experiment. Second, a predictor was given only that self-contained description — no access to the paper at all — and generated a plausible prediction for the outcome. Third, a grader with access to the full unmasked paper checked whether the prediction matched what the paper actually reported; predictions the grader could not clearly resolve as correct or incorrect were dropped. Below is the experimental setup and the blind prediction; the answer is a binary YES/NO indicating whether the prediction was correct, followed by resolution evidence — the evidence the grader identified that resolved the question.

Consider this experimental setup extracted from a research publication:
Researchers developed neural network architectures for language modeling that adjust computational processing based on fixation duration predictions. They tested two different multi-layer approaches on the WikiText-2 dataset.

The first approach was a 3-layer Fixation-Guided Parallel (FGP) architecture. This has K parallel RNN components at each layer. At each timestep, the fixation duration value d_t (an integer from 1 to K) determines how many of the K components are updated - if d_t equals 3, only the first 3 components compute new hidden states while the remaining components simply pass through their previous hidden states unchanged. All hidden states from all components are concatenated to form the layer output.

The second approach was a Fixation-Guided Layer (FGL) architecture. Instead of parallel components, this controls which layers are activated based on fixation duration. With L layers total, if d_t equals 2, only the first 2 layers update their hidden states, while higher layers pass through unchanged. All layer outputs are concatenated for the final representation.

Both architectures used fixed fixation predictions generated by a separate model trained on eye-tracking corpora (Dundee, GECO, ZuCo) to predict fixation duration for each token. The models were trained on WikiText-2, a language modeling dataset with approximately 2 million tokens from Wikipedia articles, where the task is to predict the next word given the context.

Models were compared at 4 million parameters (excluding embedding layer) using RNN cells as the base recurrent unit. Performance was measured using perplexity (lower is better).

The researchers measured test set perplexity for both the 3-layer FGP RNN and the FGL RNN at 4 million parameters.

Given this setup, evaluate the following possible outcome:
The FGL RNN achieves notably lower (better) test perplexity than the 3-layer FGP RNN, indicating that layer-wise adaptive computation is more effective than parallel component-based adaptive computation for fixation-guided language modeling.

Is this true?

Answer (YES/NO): NO